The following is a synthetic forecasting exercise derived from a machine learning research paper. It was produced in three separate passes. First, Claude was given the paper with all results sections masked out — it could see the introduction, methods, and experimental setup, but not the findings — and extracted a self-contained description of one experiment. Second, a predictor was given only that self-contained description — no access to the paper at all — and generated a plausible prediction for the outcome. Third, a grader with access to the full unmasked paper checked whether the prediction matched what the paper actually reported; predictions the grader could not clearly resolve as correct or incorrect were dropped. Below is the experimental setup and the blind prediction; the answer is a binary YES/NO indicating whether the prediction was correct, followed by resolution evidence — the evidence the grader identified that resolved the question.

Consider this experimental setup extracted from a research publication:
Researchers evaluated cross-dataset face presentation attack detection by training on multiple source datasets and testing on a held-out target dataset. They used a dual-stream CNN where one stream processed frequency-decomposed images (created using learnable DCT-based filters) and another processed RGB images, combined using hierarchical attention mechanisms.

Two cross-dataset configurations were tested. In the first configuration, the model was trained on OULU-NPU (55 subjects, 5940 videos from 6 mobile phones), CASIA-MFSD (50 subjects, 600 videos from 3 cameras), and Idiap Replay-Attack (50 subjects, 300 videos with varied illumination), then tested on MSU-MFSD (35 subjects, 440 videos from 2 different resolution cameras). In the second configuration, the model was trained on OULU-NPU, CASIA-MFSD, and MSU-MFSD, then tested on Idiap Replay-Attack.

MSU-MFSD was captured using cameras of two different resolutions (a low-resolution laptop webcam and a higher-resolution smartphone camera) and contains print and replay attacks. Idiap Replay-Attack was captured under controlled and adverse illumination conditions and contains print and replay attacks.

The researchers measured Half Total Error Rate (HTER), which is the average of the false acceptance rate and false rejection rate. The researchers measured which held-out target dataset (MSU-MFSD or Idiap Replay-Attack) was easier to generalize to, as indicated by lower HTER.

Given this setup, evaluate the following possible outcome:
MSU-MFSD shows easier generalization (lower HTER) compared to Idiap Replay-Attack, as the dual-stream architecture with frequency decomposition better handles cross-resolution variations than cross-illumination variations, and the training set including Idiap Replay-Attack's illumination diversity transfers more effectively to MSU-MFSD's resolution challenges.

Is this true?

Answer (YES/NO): YES